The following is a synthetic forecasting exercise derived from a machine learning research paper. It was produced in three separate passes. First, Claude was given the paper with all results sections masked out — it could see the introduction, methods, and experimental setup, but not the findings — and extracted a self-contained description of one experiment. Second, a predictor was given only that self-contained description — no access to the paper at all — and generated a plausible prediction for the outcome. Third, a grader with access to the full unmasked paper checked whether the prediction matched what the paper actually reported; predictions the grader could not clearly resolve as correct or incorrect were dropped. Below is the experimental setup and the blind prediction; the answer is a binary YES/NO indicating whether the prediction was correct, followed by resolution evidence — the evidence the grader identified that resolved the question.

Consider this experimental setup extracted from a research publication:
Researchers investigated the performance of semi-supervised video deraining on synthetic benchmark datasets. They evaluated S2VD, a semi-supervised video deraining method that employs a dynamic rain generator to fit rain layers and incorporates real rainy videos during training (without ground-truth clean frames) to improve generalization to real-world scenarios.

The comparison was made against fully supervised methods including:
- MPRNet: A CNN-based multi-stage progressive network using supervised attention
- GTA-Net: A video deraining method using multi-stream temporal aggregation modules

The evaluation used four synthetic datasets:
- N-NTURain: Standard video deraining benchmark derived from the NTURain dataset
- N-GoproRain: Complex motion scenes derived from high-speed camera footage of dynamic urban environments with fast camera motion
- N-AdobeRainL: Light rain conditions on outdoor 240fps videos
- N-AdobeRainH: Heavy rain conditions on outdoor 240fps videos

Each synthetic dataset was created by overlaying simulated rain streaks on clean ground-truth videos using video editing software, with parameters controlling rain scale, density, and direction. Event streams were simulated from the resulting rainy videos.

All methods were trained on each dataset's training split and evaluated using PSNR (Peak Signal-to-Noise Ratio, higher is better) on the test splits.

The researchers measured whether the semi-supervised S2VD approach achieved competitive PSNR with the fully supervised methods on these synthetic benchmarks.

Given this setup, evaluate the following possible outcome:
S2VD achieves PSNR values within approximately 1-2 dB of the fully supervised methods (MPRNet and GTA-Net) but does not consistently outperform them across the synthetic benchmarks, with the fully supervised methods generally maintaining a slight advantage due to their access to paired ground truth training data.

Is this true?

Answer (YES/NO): NO